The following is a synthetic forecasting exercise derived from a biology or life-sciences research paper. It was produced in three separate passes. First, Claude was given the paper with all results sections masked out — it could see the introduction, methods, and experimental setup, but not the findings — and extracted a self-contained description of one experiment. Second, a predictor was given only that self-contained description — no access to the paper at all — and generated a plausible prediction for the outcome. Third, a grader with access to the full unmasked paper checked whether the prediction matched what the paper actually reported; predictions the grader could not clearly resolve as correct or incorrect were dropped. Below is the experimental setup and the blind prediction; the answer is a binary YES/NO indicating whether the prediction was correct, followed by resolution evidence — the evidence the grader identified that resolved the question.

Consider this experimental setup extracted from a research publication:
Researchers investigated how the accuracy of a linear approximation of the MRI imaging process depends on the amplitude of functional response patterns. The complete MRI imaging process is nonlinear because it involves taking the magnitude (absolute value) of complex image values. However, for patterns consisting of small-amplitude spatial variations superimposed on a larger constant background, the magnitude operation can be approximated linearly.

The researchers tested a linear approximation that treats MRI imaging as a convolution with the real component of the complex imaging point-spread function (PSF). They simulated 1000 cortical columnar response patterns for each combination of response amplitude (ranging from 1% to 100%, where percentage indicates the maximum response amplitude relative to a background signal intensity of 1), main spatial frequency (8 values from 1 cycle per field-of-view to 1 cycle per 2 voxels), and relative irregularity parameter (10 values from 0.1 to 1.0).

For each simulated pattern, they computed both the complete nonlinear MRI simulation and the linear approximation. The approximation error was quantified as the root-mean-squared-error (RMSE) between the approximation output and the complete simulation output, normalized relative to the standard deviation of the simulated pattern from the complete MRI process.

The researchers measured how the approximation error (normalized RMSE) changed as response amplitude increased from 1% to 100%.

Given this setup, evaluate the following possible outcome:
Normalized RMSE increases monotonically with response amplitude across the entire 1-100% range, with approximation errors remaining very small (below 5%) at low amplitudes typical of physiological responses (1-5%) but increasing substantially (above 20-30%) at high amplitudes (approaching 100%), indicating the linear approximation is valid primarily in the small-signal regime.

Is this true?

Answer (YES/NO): NO